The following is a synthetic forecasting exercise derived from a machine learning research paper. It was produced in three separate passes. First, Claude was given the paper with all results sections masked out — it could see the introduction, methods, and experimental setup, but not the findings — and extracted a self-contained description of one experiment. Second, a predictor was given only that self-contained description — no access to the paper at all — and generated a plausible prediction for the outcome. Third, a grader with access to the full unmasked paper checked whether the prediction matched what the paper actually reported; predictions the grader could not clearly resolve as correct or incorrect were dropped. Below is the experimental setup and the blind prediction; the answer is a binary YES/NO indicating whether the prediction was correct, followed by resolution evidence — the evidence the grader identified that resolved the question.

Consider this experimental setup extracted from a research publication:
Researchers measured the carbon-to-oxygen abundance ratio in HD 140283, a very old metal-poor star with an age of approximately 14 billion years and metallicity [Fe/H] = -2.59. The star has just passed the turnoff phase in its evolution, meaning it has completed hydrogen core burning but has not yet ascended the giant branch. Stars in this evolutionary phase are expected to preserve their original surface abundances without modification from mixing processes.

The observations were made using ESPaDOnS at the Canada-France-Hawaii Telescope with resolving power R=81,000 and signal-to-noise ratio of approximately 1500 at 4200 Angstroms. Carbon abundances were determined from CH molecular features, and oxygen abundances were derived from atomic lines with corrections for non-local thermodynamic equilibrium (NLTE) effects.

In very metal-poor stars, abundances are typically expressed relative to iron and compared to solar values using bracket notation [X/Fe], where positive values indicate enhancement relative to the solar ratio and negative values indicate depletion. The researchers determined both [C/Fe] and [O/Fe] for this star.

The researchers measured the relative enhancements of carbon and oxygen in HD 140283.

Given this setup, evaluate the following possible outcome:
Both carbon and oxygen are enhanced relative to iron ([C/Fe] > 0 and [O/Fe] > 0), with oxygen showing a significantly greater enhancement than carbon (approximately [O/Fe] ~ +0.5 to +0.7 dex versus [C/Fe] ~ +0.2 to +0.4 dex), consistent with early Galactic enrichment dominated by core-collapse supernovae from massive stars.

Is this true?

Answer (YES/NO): NO